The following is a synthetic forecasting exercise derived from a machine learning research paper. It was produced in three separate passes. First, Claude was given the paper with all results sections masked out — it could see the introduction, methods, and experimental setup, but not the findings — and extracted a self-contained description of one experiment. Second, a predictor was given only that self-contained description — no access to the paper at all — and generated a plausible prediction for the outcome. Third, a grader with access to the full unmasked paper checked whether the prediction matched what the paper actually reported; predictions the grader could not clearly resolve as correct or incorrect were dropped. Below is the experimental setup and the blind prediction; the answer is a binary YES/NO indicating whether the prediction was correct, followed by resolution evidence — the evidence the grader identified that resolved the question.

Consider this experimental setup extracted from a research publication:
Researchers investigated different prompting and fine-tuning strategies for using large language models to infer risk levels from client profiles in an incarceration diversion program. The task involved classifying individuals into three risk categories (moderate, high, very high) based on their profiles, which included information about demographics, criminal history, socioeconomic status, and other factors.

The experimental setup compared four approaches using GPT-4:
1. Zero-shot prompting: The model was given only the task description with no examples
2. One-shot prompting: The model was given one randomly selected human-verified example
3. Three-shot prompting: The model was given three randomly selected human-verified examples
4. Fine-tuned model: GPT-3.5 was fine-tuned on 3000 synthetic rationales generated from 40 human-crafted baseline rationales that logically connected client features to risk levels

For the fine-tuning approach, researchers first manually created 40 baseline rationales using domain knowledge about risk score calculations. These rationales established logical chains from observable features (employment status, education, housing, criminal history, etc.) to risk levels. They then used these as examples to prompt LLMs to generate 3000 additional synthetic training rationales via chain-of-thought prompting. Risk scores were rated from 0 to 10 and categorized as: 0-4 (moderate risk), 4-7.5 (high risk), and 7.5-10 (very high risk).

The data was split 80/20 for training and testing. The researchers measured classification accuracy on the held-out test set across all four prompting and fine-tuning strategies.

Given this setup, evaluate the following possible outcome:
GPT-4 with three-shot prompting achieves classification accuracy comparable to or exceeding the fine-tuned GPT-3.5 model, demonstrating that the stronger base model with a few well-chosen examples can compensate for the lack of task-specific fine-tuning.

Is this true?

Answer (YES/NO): NO